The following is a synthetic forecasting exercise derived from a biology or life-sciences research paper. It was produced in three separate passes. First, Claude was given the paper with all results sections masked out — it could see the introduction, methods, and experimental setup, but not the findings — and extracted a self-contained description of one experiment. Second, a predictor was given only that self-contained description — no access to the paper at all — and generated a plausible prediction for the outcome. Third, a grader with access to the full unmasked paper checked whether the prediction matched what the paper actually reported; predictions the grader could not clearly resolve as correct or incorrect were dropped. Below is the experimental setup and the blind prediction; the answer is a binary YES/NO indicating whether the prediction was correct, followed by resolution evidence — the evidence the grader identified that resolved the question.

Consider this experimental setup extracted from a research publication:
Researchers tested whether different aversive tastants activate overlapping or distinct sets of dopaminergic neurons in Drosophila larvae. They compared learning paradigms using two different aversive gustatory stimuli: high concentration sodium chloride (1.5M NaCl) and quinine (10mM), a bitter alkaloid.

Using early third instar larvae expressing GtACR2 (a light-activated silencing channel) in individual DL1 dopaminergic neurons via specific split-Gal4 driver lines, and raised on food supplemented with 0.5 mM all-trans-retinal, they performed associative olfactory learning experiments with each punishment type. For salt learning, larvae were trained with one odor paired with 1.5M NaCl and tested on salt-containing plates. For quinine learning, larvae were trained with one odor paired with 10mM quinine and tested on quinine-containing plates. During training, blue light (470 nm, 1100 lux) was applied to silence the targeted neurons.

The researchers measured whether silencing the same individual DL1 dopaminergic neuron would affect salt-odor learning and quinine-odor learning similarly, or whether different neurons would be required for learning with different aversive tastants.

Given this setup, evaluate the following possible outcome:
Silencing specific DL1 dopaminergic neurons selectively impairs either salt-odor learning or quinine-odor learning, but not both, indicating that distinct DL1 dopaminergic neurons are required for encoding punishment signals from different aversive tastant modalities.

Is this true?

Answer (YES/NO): YES